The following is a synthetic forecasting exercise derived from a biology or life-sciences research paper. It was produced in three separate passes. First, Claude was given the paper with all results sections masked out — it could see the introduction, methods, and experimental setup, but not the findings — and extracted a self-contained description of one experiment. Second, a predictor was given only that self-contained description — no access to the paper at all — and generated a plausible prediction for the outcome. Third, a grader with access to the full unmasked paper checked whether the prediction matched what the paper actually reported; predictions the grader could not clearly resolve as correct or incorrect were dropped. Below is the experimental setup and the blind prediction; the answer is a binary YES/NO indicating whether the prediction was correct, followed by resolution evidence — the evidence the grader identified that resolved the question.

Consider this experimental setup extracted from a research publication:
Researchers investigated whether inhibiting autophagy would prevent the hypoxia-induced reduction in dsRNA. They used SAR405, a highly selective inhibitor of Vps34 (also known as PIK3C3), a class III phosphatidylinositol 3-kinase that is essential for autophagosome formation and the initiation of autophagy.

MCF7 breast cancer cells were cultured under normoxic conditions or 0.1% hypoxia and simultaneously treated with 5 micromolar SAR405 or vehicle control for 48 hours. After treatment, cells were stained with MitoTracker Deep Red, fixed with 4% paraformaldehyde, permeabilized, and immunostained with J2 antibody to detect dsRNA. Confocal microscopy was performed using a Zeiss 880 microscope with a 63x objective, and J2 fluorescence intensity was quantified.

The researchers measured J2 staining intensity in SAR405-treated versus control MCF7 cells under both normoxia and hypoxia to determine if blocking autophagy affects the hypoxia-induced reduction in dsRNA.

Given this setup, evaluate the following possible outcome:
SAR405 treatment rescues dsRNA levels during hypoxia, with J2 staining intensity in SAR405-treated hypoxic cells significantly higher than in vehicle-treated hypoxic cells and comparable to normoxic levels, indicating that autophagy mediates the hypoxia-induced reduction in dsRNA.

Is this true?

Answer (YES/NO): NO